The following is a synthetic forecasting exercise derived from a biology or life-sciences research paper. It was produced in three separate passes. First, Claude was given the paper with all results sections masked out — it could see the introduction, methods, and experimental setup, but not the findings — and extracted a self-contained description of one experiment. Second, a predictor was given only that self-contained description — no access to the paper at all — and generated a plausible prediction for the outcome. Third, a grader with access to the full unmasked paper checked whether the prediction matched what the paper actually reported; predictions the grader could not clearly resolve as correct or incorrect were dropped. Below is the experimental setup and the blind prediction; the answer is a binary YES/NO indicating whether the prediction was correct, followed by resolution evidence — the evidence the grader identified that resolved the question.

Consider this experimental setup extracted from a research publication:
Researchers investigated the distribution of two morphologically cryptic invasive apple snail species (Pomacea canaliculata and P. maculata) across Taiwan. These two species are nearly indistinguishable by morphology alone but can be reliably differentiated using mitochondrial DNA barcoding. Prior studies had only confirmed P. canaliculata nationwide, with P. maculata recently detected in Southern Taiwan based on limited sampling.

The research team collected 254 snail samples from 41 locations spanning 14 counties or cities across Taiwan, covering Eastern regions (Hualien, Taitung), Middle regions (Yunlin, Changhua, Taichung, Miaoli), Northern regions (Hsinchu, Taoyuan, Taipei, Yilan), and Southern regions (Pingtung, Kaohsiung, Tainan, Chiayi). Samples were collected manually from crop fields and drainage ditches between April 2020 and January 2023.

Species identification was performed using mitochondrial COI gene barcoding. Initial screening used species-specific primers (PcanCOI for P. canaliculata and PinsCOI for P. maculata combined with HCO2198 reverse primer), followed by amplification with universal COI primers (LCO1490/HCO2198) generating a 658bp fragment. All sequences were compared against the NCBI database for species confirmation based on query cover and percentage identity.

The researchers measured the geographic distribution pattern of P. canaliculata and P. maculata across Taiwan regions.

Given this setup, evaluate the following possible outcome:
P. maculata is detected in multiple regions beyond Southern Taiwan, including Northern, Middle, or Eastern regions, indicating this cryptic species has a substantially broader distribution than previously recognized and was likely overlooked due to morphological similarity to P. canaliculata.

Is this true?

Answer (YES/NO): YES